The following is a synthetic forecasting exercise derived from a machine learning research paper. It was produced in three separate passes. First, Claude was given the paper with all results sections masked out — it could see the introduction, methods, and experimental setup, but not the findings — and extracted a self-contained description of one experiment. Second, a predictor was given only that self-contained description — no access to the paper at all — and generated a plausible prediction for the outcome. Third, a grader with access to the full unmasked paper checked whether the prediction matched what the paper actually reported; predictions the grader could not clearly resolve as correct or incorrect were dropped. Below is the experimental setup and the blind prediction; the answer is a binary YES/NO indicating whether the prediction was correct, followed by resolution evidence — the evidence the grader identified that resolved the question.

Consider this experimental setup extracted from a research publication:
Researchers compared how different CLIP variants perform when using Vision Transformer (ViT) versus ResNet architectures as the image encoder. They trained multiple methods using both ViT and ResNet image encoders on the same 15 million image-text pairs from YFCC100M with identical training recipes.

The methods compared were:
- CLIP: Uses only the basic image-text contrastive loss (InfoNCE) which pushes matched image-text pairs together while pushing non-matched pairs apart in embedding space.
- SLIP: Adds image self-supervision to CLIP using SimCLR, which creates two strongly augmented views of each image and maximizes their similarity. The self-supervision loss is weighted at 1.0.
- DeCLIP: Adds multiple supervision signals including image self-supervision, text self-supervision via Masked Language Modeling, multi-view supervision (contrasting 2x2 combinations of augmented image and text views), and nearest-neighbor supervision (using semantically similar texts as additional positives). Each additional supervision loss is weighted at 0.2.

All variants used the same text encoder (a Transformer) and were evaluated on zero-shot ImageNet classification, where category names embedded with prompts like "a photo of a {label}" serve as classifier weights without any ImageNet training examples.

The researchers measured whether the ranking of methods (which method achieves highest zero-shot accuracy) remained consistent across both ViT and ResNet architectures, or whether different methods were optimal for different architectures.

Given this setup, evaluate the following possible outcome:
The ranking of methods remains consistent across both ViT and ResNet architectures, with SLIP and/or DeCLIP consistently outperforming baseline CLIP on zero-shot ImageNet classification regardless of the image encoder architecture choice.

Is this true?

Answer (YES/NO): NO